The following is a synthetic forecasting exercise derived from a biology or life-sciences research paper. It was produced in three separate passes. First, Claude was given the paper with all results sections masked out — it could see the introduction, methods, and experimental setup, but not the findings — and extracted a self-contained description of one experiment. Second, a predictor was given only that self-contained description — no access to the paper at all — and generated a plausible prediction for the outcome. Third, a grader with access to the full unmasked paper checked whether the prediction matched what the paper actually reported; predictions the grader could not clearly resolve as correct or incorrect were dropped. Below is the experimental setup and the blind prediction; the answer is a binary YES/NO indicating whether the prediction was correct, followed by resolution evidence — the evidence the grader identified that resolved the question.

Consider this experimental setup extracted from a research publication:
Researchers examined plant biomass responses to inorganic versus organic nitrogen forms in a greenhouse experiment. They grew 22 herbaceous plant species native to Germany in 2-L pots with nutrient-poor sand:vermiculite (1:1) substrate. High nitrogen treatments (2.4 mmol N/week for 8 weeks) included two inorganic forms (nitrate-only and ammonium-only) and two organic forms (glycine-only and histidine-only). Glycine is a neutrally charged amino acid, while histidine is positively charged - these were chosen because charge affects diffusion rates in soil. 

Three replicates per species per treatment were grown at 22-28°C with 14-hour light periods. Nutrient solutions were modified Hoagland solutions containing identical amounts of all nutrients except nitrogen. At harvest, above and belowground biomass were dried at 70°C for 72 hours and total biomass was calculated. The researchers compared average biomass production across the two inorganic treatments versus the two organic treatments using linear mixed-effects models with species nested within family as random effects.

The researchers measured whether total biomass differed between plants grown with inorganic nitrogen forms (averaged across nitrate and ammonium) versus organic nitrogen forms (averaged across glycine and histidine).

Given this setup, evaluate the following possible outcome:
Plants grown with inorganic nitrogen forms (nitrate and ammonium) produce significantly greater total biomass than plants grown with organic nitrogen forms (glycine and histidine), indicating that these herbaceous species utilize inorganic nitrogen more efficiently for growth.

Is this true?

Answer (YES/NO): YES